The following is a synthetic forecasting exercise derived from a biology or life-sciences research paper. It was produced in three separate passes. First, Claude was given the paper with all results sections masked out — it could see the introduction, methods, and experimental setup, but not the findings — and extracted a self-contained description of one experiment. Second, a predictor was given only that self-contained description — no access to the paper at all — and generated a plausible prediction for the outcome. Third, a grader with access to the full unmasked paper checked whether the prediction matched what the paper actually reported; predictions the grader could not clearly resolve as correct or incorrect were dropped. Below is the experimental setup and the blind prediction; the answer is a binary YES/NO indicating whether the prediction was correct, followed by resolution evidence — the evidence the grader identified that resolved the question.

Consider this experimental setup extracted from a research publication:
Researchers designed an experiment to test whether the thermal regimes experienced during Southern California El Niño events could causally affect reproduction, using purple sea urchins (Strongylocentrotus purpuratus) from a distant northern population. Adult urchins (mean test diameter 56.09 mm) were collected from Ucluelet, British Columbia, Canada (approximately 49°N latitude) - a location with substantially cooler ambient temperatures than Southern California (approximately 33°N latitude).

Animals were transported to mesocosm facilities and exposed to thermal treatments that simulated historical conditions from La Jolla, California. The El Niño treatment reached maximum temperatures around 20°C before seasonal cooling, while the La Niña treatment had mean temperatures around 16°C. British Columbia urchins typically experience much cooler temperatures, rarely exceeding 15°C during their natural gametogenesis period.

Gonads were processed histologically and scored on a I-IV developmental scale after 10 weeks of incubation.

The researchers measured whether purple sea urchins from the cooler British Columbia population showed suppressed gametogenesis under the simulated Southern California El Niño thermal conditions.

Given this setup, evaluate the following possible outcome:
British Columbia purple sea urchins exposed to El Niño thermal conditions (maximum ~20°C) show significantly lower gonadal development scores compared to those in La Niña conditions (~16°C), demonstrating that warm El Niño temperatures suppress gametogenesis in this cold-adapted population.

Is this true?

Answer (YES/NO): YES